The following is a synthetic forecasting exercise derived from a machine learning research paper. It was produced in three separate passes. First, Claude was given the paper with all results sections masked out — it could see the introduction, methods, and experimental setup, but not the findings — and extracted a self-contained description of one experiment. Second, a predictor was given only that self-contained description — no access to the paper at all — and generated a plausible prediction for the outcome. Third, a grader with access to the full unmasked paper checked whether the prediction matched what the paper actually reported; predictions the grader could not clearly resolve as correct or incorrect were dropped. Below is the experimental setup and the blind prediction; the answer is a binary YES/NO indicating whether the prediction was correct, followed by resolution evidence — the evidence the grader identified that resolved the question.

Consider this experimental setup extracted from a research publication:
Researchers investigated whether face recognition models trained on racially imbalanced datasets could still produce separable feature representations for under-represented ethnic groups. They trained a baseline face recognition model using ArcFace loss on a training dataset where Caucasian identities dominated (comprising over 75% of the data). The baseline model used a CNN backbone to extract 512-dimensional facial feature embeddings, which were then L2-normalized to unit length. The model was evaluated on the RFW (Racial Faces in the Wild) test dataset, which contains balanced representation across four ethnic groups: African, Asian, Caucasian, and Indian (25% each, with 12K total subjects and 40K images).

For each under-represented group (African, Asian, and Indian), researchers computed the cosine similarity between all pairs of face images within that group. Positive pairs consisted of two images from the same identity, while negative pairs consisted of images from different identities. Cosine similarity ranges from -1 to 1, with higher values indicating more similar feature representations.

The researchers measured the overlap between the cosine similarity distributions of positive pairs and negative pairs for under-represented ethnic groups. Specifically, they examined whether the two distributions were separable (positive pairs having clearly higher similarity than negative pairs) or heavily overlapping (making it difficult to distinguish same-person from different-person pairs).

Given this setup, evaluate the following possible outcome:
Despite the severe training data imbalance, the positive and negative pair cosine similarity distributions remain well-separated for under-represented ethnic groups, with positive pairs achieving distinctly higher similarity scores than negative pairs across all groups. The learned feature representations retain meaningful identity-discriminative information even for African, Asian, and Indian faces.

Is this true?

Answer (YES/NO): YES